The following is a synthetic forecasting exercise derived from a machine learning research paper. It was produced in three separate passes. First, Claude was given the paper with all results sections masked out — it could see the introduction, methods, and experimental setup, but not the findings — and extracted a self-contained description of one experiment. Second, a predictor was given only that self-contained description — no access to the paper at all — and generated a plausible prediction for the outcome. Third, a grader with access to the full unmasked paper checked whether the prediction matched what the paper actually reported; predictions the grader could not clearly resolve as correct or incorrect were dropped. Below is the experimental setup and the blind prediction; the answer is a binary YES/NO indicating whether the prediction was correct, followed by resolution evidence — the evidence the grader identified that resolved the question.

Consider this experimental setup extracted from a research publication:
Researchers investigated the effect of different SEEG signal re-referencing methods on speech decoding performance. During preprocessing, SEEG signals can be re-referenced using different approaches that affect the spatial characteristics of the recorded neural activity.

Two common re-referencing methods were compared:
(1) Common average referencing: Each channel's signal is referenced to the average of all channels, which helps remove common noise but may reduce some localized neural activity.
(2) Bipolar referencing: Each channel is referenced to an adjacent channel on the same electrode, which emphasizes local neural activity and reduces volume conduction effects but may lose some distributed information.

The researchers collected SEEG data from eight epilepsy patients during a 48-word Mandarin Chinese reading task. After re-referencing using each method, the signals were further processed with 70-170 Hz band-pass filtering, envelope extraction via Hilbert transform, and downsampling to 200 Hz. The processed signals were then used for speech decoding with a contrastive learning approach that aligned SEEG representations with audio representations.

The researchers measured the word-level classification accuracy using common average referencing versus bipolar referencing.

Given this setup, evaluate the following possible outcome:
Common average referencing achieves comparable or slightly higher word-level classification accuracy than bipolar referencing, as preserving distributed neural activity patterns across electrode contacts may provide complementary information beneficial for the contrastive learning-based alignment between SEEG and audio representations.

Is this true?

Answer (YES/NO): YES